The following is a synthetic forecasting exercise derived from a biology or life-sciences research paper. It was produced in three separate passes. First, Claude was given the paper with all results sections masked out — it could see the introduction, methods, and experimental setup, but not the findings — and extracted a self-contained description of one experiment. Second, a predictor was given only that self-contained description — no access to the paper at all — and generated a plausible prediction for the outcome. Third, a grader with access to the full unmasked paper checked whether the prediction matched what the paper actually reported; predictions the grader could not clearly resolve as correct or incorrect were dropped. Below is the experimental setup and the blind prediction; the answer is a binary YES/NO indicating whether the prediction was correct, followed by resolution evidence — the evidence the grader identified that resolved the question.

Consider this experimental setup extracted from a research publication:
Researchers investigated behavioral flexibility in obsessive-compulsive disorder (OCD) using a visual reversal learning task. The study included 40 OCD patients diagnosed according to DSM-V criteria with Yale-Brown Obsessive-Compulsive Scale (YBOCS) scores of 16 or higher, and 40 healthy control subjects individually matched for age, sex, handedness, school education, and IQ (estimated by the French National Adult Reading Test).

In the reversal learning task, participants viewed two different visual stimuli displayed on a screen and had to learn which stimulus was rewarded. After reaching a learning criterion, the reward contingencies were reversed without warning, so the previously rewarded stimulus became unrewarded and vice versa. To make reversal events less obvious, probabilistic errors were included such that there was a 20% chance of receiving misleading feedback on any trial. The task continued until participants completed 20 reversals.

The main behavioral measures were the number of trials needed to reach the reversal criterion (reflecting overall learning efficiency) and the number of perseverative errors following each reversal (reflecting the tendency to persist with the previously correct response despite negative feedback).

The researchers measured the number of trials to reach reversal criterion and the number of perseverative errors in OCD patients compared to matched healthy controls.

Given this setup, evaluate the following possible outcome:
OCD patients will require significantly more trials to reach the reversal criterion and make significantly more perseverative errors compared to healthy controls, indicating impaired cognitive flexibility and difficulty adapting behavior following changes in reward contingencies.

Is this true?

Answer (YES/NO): NO